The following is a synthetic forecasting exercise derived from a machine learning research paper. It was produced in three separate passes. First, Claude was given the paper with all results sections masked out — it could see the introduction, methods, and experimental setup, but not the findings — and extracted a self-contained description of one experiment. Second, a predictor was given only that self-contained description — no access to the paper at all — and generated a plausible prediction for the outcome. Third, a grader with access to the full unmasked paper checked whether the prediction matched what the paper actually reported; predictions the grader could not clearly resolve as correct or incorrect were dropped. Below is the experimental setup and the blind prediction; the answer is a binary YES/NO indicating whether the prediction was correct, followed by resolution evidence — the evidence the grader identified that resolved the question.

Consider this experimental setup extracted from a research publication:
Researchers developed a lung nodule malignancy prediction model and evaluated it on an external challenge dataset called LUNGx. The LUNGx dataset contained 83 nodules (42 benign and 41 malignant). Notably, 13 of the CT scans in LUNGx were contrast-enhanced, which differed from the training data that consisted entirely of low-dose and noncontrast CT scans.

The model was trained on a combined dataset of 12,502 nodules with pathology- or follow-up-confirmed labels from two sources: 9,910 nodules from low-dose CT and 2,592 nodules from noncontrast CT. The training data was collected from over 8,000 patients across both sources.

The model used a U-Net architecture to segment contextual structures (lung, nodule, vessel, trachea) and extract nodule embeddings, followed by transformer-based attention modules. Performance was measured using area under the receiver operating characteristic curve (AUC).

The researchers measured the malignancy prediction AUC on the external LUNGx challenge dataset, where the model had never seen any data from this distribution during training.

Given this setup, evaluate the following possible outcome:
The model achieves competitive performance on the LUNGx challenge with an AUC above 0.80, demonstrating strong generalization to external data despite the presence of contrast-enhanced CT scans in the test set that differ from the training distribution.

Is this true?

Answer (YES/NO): YES